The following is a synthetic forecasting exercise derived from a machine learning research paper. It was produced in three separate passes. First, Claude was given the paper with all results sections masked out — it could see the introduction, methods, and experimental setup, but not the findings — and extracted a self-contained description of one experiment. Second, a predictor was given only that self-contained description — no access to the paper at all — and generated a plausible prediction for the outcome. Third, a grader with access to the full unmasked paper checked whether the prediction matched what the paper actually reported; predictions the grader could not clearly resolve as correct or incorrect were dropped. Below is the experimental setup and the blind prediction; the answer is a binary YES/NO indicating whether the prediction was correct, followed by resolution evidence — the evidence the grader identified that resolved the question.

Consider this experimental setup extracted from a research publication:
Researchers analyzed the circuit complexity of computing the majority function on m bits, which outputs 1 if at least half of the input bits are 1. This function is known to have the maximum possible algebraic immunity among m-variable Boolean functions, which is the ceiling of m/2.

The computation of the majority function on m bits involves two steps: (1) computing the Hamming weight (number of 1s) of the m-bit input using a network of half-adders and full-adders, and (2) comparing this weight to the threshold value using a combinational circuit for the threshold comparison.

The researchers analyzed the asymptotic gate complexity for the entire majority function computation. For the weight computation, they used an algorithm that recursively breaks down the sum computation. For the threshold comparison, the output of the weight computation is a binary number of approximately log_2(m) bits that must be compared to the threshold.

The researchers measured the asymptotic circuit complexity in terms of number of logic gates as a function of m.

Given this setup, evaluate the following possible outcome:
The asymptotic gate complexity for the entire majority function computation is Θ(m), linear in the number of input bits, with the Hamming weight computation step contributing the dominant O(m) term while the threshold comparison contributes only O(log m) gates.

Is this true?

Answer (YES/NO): YES